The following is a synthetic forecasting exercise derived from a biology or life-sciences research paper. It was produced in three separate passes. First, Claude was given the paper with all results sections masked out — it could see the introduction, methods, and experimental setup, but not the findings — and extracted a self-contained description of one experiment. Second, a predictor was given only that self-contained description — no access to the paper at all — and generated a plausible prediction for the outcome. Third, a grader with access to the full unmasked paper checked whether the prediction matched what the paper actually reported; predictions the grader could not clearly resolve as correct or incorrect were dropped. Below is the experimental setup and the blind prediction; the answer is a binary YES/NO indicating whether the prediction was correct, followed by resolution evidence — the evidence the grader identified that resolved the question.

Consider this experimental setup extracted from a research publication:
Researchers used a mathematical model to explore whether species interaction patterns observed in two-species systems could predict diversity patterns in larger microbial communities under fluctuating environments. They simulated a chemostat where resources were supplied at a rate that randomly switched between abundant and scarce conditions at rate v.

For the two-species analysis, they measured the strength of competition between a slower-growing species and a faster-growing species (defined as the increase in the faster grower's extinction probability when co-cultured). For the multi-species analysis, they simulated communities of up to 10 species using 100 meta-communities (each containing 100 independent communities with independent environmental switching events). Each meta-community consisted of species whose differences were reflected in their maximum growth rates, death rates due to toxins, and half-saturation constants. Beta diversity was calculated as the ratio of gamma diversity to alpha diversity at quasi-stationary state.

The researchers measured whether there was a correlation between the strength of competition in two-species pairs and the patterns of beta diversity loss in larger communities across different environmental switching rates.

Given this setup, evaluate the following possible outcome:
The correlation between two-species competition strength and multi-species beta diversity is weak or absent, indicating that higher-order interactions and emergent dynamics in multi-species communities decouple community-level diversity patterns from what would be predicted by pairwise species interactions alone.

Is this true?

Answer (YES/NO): NO